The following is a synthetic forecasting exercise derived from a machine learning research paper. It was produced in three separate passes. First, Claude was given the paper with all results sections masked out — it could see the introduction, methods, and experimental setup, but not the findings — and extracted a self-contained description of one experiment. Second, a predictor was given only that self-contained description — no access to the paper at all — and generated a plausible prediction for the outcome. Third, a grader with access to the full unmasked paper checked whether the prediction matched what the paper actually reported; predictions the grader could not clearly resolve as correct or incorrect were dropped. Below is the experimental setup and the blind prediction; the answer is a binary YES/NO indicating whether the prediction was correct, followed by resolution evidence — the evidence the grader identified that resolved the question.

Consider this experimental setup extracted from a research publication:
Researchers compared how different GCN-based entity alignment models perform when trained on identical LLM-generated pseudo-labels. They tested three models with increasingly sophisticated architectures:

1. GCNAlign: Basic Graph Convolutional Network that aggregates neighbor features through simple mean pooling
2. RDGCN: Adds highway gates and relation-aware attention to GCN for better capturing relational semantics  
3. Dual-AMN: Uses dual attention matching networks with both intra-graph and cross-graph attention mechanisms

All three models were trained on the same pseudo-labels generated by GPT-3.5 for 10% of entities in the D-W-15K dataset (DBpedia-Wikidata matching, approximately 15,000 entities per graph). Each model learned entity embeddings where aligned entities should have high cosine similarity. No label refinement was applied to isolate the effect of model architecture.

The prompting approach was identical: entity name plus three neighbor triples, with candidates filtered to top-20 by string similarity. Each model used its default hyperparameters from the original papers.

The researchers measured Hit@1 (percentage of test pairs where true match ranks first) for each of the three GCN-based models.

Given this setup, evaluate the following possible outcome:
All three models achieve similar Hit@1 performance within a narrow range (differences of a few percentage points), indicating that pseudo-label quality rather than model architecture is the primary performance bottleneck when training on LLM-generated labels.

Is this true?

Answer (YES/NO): NO